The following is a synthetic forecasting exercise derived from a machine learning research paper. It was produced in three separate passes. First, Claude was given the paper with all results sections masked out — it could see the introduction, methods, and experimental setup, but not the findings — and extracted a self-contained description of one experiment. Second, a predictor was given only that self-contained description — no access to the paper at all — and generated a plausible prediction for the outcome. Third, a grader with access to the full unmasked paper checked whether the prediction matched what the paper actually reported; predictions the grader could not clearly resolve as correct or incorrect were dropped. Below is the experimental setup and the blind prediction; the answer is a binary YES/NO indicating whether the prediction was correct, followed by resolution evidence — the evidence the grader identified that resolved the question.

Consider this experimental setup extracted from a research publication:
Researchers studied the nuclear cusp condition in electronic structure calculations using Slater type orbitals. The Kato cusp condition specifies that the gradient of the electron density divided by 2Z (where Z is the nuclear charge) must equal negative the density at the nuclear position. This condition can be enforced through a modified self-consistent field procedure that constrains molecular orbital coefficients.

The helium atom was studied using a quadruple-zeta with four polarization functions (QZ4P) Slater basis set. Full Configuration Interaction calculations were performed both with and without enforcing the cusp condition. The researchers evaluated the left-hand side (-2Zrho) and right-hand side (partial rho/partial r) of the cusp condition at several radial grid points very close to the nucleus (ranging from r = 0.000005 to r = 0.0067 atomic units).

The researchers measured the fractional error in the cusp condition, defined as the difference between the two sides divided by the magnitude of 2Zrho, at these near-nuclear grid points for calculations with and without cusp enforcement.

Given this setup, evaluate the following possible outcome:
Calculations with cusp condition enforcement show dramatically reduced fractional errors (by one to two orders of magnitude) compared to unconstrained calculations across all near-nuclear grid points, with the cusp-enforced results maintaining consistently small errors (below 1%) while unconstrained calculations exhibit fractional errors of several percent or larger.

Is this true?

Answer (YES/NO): NO